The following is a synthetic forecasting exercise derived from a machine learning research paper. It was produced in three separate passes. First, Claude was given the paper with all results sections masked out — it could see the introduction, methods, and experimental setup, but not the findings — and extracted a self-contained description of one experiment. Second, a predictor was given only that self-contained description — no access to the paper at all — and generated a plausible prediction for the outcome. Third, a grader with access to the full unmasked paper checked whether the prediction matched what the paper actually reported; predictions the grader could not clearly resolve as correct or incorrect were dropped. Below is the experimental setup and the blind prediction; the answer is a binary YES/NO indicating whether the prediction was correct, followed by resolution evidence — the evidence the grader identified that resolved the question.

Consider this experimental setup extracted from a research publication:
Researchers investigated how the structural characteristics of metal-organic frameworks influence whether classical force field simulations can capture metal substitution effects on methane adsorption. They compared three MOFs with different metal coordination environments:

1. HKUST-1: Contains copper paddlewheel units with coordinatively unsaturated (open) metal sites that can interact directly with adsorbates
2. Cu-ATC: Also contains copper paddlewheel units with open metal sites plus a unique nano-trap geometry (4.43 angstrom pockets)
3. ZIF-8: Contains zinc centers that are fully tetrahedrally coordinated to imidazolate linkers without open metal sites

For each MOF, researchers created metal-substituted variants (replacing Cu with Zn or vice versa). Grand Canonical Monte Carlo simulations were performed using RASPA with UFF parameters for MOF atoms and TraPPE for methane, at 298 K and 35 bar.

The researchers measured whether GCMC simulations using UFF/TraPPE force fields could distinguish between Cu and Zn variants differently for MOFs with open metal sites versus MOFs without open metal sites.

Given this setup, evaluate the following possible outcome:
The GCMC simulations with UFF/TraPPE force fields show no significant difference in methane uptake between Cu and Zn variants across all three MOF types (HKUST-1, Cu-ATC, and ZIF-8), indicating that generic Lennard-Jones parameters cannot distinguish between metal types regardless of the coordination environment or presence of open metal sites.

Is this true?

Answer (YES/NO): YES